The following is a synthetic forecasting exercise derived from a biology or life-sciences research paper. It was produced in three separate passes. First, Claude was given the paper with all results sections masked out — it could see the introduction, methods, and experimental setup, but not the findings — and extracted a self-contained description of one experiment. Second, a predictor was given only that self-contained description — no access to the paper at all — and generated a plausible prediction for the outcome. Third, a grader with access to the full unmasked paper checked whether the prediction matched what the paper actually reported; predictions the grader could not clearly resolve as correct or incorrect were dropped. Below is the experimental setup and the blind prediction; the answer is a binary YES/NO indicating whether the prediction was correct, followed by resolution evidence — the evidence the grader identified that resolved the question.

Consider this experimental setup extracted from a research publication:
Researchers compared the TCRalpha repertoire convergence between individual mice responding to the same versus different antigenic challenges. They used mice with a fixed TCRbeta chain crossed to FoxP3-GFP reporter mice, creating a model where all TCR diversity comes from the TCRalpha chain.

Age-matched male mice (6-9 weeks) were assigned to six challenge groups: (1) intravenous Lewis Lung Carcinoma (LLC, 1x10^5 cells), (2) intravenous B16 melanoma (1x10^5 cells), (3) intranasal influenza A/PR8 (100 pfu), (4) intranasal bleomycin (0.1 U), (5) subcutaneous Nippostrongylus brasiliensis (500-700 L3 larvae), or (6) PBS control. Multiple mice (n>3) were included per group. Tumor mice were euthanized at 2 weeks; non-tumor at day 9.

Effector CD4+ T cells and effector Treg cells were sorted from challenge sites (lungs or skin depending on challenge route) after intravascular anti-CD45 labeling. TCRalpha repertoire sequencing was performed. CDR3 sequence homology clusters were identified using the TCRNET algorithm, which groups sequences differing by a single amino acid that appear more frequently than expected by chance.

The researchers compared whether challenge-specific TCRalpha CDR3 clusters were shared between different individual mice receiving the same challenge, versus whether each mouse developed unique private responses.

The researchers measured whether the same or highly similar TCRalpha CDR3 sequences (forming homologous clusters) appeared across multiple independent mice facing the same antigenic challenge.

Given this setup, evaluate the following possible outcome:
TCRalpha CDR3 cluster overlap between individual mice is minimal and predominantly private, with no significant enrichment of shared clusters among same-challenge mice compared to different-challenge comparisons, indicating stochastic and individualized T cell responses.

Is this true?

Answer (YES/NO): NO